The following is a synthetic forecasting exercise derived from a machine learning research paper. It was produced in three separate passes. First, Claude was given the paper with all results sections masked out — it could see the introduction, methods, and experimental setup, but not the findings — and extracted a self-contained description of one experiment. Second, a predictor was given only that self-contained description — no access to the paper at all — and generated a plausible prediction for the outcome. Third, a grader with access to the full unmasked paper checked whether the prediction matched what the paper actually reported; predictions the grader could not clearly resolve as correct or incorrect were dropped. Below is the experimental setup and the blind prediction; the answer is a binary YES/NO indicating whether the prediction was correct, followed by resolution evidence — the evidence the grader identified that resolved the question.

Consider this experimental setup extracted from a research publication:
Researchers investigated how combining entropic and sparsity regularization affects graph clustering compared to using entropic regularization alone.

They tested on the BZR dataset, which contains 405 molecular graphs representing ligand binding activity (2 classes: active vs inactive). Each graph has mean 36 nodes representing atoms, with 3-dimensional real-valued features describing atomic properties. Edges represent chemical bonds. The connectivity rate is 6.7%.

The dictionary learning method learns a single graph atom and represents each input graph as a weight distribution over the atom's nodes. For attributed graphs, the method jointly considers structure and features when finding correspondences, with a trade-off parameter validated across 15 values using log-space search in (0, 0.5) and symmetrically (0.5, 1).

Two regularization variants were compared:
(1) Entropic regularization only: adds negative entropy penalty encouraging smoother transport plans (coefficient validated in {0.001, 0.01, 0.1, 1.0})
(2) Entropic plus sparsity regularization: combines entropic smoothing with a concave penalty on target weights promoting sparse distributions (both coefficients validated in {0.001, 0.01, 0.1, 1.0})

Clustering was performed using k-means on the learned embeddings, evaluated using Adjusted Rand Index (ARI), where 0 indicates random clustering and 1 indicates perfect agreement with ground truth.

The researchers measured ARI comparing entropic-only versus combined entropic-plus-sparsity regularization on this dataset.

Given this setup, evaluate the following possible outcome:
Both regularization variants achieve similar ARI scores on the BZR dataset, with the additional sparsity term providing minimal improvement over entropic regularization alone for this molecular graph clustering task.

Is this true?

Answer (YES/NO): YES